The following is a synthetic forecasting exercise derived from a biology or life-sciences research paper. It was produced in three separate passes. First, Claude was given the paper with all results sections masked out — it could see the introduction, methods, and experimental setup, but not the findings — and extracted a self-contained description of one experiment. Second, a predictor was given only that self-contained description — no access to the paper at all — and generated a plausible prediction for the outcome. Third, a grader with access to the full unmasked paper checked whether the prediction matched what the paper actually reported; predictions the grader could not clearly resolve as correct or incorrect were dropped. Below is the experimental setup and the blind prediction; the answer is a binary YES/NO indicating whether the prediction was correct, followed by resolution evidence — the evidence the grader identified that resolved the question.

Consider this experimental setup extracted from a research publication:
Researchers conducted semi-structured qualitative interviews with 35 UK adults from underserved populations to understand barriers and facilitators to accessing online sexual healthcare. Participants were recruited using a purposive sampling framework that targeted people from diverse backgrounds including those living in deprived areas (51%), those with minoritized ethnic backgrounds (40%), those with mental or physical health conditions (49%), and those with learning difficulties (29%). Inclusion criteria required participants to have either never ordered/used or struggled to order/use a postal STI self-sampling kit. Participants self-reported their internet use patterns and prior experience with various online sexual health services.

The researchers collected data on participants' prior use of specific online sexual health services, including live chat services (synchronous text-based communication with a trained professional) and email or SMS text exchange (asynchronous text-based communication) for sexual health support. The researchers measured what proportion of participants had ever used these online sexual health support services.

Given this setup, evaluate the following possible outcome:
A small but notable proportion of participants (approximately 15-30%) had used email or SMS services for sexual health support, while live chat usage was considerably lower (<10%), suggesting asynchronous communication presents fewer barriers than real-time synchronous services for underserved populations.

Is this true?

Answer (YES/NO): NO